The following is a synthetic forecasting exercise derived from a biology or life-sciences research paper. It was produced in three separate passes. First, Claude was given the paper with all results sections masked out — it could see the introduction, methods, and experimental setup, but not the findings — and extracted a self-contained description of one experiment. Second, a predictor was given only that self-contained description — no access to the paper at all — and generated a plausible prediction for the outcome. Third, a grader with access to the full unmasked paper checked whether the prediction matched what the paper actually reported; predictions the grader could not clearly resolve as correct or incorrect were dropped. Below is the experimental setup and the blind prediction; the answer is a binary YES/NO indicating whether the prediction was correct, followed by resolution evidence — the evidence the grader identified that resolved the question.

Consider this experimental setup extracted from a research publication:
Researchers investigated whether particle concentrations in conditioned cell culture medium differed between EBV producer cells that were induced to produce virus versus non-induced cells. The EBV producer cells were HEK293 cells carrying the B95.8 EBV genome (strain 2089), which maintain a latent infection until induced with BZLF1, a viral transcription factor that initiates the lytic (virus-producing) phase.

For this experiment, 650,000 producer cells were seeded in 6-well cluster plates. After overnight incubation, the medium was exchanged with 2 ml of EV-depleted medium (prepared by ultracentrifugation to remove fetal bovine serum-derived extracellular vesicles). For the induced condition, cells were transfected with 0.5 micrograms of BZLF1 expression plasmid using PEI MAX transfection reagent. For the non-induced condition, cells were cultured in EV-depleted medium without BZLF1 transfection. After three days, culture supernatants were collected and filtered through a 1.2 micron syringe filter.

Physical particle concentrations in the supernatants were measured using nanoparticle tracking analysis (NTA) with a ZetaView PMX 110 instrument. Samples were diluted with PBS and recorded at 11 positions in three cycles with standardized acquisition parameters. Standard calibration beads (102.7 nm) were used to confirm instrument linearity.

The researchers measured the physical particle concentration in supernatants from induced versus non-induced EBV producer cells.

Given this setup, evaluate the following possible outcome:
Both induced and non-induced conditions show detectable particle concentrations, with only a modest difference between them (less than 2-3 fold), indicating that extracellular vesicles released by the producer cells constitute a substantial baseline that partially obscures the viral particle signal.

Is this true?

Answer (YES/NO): YES